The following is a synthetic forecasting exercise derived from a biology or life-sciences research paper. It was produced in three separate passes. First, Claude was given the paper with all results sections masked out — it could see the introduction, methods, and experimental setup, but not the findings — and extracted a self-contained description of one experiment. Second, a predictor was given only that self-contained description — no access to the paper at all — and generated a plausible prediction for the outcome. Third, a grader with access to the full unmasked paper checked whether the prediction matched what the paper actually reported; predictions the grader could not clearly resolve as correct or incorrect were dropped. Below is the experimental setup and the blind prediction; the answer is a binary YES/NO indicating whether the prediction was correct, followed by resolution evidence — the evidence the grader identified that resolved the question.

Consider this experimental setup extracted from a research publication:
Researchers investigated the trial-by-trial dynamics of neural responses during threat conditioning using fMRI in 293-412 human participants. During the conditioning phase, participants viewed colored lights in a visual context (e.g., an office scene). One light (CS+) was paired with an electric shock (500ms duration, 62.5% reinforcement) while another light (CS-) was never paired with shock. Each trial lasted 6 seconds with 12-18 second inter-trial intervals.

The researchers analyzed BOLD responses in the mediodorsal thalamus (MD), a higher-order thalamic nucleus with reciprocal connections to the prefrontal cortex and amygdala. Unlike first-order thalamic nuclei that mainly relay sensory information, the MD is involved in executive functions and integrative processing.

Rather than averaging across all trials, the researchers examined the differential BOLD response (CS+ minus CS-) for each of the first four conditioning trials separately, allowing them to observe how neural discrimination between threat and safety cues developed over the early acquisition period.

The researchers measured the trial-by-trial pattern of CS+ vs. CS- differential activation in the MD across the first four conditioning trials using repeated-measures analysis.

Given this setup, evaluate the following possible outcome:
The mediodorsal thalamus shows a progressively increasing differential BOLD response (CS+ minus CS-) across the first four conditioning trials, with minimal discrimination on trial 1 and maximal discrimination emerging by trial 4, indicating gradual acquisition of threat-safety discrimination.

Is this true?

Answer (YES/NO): NO